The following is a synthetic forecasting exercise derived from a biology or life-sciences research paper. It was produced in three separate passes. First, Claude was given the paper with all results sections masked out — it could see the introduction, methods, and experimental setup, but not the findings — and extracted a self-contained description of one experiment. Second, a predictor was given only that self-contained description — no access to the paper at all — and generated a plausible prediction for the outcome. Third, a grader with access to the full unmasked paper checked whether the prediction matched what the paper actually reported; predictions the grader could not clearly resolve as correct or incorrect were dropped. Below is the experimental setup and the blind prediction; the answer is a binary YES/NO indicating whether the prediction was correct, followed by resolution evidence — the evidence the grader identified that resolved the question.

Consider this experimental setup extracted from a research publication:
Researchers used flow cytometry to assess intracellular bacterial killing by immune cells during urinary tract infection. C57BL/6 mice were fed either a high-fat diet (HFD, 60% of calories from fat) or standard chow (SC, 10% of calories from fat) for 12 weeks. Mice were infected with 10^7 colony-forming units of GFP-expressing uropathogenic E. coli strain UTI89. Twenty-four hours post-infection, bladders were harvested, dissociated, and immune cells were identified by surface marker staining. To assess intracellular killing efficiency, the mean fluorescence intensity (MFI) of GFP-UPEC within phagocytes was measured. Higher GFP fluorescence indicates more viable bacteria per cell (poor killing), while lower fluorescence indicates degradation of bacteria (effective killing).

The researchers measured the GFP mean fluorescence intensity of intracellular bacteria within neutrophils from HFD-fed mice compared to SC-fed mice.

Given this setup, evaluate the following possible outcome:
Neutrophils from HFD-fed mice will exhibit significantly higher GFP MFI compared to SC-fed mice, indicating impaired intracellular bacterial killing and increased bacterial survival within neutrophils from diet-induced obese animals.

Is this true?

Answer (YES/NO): NO